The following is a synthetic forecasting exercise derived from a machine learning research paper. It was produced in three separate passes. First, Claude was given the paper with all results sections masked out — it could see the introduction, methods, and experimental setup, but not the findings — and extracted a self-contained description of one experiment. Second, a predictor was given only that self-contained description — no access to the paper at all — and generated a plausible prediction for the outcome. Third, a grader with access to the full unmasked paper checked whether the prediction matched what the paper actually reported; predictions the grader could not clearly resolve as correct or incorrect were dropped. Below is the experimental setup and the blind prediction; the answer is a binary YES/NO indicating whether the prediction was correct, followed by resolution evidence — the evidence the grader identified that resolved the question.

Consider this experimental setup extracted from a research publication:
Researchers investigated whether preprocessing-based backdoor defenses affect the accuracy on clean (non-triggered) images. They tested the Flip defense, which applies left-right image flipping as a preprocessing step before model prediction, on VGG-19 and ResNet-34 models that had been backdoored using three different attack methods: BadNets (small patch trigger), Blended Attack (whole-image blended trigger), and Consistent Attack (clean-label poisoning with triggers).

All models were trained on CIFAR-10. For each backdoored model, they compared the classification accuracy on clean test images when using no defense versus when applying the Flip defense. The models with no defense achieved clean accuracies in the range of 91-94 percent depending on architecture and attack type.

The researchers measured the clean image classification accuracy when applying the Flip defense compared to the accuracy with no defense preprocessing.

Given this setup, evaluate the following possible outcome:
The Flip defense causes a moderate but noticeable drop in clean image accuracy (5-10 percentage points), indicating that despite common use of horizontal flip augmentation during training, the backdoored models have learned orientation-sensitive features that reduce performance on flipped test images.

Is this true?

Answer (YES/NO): NO